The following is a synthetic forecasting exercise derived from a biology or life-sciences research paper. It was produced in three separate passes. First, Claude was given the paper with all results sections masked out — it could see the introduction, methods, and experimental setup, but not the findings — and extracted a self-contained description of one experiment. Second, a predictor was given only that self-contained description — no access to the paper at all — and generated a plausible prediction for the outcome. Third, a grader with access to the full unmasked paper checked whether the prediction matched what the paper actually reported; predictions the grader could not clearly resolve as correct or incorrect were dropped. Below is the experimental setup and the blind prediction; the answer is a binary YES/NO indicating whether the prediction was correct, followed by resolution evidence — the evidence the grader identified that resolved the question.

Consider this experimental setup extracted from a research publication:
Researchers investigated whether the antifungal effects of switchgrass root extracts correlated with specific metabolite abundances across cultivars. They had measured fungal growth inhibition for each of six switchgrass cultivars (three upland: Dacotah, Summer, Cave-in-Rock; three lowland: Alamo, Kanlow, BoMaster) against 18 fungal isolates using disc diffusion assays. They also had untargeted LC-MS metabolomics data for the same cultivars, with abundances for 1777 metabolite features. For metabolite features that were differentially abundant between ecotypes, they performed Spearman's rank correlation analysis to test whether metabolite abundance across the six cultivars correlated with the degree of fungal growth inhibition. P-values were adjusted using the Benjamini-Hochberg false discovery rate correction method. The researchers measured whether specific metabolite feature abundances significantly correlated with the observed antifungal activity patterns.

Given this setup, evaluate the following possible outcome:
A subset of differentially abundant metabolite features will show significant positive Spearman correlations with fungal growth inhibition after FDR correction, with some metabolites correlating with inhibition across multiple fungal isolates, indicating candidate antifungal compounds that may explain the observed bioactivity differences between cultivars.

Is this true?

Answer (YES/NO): YES